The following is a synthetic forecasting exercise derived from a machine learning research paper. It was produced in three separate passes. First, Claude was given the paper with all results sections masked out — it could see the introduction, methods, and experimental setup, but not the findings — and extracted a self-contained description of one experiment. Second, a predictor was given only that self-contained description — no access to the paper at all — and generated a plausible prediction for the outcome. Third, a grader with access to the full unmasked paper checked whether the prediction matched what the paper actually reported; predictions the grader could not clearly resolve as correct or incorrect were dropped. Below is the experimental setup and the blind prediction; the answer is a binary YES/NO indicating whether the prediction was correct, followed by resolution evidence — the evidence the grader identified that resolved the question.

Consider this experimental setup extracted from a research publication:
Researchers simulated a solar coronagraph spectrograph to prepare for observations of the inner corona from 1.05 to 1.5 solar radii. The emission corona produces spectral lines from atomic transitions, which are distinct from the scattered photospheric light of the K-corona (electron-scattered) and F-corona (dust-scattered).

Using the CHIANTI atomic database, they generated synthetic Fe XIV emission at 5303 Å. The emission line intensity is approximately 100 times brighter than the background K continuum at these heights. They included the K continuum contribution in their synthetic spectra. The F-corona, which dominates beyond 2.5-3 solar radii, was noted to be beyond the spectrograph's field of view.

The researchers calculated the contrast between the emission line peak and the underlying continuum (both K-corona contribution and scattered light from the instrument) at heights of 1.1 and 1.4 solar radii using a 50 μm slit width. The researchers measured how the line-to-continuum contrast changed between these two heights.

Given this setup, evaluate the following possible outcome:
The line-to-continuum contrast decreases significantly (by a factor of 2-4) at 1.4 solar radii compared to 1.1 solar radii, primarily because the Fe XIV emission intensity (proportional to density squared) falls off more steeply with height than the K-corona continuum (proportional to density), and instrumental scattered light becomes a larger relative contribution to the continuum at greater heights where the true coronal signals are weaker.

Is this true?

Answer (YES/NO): NO